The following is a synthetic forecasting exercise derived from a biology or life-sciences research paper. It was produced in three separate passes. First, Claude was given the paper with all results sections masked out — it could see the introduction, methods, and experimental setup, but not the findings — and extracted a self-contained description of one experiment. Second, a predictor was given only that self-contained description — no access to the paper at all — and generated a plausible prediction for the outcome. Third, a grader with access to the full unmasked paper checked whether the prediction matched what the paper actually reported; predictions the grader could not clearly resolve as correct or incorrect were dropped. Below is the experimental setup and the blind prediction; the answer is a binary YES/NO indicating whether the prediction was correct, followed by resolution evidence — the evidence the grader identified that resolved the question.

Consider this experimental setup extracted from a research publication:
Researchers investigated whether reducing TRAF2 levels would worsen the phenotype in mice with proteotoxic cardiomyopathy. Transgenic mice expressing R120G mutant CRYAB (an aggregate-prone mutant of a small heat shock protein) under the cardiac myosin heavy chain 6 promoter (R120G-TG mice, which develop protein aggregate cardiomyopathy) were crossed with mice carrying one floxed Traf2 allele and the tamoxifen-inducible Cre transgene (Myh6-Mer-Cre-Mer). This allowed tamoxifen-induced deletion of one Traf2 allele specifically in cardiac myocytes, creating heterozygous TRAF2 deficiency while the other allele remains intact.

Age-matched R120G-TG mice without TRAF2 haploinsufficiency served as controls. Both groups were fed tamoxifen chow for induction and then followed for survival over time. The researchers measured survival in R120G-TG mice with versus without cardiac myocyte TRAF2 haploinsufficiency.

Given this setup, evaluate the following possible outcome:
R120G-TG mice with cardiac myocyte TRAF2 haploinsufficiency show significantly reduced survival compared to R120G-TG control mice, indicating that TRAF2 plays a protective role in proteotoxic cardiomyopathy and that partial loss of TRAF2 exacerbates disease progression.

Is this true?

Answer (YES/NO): YES